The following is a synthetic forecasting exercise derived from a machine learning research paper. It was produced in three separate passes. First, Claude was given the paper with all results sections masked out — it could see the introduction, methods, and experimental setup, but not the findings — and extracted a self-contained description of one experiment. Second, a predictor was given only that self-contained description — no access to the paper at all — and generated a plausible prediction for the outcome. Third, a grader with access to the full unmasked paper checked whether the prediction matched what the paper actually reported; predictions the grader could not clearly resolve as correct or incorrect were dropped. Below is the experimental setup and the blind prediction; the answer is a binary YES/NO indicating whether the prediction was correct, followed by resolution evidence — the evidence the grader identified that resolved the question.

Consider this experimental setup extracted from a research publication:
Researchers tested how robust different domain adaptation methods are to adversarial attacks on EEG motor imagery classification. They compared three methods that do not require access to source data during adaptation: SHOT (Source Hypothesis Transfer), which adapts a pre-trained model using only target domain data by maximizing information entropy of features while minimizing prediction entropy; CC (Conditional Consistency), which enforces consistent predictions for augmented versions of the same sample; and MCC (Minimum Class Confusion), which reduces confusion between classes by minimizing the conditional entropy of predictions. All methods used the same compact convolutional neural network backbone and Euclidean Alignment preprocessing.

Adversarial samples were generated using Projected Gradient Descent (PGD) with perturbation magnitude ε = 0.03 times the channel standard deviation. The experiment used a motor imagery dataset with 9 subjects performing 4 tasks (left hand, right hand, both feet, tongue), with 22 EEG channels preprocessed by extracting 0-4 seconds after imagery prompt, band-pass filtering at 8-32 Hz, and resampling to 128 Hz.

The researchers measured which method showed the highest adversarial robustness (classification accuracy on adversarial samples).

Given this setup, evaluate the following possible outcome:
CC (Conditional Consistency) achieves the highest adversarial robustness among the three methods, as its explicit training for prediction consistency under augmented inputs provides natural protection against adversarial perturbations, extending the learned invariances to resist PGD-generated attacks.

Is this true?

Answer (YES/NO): NO